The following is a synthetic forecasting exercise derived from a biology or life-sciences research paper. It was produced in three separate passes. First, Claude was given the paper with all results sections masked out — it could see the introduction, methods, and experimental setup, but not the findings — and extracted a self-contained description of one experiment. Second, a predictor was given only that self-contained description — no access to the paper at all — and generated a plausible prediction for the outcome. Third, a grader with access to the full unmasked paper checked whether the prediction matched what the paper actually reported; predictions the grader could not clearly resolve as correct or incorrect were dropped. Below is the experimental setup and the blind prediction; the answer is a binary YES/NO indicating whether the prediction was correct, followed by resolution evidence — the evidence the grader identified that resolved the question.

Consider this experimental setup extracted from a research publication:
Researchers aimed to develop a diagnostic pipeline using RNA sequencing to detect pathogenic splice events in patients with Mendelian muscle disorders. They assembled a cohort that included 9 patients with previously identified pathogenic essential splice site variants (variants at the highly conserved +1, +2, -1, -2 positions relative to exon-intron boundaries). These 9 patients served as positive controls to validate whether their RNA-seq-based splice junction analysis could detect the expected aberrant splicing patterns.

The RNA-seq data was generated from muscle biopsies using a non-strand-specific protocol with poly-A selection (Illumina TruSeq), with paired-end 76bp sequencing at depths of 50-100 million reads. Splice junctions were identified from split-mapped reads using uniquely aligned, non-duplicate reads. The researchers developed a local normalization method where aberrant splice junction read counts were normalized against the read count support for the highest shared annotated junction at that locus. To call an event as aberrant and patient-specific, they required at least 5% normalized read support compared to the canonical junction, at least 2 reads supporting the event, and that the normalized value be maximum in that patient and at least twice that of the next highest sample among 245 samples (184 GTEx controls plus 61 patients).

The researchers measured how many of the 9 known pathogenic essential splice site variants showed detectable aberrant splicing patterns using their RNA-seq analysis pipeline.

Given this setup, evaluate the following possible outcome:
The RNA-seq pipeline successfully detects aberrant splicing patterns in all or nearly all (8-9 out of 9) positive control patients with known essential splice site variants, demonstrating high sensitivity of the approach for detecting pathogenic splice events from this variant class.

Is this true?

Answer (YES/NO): YES